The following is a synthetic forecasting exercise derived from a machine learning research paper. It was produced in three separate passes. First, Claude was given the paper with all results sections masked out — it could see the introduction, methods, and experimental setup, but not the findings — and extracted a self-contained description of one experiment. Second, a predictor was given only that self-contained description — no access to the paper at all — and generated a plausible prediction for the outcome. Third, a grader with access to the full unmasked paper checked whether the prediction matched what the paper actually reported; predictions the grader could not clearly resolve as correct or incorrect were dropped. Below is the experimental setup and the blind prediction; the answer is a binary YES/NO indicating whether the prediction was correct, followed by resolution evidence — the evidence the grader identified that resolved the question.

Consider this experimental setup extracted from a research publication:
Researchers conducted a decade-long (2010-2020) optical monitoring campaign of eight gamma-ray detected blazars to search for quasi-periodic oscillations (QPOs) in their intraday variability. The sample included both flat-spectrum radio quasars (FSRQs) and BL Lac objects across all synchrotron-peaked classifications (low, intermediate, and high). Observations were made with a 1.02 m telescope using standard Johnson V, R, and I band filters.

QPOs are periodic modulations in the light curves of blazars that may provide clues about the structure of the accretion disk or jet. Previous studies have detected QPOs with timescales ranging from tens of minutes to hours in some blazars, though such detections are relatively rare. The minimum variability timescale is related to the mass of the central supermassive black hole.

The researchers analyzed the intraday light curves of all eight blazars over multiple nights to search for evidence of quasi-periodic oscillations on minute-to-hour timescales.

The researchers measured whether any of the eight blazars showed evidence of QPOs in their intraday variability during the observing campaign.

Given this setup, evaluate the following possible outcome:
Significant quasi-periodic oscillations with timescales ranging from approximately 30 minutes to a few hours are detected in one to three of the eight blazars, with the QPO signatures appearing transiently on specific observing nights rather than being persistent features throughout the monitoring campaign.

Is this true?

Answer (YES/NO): YES